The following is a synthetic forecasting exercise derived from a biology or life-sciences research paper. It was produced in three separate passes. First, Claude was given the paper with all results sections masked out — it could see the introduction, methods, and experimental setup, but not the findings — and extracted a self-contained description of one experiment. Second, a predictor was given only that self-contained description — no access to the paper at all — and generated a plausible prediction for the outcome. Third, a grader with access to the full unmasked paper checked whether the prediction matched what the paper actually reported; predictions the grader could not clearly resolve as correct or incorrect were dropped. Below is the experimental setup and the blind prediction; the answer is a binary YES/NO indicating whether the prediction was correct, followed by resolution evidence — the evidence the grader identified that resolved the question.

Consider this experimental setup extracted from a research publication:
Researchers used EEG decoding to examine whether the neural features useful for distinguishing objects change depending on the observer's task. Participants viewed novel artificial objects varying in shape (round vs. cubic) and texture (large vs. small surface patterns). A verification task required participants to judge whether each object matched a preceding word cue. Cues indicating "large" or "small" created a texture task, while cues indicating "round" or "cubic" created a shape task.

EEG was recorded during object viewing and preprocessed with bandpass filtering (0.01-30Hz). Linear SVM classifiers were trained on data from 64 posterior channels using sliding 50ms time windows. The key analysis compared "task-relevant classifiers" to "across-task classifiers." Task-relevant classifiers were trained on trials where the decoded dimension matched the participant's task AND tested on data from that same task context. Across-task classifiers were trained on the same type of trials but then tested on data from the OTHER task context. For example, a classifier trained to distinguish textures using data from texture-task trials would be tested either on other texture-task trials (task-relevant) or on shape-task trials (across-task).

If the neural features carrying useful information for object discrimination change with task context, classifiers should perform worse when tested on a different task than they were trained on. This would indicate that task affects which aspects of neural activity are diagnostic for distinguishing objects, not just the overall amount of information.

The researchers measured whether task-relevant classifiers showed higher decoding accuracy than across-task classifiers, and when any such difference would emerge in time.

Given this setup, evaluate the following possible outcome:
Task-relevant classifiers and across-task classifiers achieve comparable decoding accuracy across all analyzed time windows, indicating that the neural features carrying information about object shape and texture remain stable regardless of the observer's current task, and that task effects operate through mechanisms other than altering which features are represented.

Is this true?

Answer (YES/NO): NO